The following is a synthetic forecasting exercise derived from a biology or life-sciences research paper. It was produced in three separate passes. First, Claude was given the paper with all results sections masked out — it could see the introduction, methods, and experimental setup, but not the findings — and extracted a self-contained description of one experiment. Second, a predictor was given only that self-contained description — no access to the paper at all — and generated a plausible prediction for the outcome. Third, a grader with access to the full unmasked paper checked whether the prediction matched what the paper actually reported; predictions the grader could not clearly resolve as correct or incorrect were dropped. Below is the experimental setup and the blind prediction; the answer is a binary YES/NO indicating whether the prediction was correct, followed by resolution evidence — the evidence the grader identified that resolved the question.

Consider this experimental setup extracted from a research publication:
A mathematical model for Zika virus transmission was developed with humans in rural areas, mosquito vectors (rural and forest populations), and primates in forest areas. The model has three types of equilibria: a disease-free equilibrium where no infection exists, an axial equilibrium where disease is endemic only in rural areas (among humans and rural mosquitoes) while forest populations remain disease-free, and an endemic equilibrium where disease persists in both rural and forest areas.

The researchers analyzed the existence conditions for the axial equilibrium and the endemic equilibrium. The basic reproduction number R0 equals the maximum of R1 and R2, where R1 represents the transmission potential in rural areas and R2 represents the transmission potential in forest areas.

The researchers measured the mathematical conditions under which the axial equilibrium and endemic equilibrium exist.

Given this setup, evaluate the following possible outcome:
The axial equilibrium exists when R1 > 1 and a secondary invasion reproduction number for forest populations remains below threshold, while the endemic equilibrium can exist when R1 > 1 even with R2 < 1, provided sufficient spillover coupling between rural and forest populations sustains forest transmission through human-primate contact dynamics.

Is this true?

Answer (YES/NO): NO